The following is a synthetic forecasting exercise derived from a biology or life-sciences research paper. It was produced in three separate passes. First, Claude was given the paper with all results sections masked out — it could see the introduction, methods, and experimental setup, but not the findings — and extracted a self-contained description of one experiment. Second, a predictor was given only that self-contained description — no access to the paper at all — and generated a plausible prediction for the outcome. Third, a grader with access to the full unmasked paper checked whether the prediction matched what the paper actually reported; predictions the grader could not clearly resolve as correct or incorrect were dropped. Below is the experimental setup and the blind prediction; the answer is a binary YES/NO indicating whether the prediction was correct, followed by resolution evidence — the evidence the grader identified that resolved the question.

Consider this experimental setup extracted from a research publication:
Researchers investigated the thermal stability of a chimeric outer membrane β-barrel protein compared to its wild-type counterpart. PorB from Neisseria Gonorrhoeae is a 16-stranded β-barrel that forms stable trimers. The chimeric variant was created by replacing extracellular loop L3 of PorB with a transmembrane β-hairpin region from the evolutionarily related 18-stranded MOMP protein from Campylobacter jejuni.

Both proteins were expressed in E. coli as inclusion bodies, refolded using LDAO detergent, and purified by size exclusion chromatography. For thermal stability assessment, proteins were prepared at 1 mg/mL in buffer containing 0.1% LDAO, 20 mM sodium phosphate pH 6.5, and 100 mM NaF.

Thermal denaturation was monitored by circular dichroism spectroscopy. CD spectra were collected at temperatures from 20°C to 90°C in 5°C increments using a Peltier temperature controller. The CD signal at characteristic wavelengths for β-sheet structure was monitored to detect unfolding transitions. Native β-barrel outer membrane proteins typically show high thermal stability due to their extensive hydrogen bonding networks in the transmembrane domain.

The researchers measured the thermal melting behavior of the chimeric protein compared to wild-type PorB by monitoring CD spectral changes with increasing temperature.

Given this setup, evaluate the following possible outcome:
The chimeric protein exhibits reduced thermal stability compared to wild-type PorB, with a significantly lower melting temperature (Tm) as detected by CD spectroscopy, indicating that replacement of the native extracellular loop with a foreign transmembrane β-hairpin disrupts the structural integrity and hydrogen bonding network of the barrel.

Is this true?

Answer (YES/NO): NO